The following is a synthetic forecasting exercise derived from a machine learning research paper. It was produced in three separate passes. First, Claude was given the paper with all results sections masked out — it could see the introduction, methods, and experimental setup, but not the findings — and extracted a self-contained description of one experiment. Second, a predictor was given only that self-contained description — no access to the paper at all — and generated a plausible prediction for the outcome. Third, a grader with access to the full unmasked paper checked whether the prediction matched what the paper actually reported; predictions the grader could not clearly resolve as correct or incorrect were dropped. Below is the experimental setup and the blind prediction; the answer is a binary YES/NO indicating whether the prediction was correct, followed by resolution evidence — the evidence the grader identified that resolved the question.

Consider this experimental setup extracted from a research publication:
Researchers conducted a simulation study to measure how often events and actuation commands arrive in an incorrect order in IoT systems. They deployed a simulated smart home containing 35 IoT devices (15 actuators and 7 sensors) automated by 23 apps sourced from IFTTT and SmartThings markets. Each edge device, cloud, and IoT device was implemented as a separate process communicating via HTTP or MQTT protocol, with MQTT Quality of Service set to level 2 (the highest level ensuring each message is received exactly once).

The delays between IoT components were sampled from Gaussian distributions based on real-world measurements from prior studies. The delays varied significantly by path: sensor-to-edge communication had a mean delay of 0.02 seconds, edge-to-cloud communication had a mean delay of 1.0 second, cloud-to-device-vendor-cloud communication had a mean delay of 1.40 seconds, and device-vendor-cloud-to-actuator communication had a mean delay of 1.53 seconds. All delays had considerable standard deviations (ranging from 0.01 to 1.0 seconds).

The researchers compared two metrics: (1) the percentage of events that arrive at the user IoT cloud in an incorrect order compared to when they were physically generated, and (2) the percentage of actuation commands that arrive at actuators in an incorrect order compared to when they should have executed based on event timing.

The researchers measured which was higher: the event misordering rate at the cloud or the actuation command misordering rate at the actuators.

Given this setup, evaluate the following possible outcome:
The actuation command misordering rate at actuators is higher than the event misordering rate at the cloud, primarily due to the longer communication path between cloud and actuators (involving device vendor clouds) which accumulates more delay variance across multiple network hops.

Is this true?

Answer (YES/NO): YES